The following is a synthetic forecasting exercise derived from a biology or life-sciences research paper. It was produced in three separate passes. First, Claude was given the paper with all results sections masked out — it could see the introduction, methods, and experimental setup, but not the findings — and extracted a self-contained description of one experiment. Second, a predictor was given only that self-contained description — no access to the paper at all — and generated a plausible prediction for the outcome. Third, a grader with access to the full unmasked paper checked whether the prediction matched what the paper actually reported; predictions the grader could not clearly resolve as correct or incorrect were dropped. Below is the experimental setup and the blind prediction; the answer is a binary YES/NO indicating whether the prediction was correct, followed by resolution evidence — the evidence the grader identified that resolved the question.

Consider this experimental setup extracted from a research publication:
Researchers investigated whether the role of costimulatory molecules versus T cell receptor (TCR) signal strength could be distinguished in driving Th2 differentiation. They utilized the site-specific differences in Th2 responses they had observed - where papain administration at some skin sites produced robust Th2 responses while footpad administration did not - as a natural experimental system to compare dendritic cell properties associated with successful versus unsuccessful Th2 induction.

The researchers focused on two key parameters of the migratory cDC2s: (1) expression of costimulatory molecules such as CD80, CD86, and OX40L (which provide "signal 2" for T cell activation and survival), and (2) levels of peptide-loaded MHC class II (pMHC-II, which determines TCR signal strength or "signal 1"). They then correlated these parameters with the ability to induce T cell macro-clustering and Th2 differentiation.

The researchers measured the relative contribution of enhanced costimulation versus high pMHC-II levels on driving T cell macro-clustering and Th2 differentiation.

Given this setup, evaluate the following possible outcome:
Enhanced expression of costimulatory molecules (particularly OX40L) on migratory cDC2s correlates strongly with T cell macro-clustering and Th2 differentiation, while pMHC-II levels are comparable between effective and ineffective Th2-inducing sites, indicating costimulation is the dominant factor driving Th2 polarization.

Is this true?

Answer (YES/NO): NO